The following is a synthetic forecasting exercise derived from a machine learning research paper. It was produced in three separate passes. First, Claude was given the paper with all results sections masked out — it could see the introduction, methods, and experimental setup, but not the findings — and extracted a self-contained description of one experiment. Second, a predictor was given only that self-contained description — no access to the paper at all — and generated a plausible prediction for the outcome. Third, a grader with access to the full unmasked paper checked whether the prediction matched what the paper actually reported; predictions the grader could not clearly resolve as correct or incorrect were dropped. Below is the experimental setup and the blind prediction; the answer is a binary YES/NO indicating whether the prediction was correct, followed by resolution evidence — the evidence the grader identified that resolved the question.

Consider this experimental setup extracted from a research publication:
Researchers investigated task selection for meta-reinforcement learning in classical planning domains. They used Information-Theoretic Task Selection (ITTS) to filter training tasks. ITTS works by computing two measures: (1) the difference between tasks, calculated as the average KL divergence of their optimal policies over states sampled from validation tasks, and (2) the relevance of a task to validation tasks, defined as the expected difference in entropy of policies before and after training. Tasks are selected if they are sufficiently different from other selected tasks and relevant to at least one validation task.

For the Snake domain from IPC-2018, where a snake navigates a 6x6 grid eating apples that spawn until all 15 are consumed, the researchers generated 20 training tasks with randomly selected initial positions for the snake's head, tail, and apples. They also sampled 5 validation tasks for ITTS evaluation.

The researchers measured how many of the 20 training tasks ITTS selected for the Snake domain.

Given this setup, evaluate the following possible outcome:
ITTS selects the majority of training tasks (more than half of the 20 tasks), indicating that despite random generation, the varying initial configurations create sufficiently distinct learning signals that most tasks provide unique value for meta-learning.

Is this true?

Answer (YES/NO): YES